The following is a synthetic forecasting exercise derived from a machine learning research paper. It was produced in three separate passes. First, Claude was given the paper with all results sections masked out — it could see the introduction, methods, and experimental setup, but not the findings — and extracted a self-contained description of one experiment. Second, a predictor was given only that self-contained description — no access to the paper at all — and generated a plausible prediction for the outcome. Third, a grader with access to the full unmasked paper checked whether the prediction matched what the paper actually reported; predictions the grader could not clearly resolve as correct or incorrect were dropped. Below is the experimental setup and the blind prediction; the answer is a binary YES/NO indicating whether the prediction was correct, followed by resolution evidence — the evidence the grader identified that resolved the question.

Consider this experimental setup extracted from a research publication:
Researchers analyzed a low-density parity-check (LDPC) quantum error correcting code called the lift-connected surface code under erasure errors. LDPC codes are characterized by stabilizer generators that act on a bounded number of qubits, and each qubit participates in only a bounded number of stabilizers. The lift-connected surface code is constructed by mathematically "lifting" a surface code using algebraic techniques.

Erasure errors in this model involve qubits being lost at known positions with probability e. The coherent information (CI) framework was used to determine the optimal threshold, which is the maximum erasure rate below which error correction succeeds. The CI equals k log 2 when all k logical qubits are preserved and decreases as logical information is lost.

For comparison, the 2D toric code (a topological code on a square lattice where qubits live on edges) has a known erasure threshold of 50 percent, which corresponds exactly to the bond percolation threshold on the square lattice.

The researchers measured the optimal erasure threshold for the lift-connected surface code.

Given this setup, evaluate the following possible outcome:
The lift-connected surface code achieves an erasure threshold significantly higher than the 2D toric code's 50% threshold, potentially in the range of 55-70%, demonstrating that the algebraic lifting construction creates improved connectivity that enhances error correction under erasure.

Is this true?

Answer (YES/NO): NO